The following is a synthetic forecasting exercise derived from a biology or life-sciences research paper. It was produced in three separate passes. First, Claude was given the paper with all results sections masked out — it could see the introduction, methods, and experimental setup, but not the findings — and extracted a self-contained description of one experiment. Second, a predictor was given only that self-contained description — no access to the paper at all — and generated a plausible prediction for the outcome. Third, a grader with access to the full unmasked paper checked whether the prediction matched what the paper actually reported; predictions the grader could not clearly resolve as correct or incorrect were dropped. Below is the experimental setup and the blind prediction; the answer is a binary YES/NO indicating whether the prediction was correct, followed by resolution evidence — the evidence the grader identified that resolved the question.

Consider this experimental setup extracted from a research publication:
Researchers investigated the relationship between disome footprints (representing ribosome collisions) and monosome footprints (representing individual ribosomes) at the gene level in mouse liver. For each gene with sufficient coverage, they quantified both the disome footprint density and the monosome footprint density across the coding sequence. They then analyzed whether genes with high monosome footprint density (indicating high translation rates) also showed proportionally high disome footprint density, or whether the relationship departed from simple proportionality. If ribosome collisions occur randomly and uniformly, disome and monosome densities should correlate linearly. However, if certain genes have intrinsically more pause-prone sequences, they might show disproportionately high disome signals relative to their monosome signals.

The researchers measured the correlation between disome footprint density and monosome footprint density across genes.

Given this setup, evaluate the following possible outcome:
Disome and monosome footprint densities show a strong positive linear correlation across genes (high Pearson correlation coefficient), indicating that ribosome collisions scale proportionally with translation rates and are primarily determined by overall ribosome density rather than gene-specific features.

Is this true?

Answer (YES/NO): NO